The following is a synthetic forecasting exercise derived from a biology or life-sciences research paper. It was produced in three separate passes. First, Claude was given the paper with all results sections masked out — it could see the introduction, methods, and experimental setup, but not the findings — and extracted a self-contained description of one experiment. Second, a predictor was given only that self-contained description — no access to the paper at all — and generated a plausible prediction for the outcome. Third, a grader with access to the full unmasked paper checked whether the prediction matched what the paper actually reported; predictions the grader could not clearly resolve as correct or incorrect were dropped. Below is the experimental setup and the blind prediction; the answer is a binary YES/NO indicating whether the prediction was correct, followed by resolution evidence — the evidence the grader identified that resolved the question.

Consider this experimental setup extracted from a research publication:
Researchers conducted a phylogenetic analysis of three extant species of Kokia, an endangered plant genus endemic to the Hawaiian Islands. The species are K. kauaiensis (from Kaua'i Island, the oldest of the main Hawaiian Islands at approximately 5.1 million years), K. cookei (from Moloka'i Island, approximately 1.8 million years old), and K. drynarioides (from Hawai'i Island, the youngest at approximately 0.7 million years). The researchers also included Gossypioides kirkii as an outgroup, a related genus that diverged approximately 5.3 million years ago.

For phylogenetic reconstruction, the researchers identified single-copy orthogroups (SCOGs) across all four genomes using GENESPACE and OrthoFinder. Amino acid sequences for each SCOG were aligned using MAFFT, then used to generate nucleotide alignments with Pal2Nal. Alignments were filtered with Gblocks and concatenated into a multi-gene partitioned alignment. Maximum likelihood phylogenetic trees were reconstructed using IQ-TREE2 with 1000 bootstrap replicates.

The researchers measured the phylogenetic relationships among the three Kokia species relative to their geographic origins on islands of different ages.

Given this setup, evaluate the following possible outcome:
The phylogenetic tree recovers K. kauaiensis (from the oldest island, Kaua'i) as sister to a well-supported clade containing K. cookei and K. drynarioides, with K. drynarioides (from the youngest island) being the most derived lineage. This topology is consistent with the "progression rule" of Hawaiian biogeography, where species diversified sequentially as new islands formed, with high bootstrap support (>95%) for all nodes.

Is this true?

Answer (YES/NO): NO